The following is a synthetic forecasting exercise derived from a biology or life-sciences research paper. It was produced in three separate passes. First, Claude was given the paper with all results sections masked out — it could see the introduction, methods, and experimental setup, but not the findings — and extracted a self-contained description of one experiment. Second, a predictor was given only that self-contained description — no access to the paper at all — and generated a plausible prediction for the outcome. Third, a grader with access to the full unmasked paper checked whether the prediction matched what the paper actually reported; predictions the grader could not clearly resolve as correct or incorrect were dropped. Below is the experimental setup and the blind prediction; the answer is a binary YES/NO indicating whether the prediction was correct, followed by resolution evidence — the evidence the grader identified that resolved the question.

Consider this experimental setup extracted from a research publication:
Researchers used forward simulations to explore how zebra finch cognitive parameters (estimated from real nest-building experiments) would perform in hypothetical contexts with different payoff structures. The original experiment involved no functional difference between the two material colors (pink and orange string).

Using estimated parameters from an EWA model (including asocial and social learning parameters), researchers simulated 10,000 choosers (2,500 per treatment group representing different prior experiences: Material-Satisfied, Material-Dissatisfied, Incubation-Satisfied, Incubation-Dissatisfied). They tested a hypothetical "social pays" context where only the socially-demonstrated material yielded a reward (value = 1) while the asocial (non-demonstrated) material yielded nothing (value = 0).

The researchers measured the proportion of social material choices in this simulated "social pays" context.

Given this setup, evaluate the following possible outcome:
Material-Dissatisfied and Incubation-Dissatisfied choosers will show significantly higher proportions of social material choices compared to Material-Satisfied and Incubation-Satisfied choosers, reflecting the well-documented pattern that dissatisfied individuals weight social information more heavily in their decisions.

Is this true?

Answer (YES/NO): NO